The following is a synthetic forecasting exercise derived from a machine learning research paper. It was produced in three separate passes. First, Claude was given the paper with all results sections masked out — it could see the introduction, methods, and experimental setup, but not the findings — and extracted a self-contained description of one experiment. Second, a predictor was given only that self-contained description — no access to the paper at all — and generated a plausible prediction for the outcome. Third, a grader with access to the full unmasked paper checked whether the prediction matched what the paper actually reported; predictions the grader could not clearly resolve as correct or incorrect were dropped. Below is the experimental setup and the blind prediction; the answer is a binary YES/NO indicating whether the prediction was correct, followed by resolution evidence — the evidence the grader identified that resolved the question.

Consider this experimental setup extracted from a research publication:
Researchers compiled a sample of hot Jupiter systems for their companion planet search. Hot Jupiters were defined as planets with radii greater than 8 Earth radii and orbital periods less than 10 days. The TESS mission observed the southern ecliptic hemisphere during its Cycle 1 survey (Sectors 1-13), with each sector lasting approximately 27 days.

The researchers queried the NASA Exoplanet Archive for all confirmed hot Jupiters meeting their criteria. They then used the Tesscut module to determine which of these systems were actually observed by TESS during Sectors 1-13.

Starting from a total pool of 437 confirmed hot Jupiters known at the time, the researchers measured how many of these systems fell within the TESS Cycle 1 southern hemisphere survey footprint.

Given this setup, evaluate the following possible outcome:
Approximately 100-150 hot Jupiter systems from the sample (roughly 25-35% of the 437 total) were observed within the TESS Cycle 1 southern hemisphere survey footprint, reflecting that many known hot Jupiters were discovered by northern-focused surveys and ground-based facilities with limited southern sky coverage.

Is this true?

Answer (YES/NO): NO